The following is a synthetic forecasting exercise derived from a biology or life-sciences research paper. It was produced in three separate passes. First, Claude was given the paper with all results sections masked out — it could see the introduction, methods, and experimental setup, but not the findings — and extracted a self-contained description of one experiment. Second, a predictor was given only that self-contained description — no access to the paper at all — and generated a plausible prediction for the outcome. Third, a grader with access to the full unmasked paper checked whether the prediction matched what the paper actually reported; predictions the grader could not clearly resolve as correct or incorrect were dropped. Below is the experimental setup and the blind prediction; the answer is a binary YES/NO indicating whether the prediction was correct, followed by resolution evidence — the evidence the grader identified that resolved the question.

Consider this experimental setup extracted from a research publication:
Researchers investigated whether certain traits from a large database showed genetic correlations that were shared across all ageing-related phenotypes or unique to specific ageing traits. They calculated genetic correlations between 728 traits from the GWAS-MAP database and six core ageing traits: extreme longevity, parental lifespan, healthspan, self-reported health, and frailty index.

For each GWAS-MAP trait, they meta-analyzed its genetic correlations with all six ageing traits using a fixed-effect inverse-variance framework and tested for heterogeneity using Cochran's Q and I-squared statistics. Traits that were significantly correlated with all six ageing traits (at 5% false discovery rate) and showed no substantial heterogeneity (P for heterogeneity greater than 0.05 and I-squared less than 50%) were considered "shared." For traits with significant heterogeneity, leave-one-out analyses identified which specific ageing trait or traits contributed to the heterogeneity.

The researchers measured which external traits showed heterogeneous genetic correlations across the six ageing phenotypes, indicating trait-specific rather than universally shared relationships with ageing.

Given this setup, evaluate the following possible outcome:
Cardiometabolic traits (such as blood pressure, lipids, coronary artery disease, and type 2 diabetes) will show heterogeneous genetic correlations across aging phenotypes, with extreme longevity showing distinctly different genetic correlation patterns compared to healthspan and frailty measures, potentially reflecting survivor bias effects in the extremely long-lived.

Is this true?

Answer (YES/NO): NO